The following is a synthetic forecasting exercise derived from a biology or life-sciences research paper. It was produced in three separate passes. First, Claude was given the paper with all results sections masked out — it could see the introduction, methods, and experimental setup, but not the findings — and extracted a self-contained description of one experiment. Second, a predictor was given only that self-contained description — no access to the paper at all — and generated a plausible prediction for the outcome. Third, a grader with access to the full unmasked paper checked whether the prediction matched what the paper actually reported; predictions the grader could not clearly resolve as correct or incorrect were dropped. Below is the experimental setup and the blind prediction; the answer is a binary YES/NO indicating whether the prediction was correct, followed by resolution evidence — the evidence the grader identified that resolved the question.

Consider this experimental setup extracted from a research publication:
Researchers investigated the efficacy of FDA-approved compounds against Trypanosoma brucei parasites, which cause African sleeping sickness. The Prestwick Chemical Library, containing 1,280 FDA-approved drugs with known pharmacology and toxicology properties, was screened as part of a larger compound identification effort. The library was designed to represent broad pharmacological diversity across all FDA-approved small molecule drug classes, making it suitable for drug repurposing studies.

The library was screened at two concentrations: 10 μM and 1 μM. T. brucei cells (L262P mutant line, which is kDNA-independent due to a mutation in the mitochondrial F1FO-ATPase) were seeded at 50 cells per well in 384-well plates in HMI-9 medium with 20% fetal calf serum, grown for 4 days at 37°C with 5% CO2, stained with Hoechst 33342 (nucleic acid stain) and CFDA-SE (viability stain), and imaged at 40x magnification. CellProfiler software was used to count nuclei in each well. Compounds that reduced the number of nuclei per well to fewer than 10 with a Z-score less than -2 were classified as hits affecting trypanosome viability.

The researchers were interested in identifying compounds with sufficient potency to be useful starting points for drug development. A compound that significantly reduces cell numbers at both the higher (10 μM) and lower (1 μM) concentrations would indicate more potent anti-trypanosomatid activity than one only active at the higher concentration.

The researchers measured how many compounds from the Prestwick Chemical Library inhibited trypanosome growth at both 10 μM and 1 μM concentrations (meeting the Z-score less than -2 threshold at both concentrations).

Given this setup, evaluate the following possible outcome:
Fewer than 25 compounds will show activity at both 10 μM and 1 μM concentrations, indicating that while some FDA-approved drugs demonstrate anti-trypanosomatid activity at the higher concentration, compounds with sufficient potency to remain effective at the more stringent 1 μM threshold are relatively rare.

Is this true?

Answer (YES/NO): NO